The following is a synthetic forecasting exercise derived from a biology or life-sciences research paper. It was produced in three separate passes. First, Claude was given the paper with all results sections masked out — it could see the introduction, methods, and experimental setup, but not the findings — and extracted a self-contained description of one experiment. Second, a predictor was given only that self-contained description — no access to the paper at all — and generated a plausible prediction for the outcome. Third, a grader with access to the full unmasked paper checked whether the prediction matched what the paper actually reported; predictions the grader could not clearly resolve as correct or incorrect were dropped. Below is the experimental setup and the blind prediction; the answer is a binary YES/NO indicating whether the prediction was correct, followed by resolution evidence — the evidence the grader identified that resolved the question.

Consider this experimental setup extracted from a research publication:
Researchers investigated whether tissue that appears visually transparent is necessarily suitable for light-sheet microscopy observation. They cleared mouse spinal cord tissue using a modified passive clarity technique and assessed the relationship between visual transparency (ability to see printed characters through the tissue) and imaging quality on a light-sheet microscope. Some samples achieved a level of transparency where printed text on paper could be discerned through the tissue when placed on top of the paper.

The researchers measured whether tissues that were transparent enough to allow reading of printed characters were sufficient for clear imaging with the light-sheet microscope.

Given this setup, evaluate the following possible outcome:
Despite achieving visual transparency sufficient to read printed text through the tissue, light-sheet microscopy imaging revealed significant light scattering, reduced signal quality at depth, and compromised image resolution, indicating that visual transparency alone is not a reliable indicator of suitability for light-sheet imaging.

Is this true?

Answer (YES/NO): YES